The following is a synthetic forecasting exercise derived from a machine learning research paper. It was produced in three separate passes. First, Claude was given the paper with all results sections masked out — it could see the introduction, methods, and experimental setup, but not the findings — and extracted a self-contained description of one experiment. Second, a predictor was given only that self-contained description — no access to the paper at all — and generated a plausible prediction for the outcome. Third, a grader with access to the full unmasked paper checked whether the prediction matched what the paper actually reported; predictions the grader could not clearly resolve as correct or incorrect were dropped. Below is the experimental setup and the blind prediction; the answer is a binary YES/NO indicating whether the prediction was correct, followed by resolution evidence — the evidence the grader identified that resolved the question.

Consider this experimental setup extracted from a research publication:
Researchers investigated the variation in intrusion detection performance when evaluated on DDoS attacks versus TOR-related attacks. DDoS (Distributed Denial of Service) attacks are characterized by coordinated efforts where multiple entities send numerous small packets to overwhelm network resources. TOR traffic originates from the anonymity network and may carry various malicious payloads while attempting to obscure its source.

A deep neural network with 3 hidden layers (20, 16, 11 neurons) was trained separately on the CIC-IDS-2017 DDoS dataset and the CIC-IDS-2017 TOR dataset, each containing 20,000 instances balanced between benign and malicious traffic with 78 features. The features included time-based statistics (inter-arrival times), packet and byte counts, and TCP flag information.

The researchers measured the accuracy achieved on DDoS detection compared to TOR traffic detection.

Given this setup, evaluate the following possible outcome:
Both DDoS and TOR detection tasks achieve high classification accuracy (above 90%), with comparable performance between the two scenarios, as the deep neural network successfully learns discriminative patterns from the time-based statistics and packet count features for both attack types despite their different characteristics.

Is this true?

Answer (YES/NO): YES